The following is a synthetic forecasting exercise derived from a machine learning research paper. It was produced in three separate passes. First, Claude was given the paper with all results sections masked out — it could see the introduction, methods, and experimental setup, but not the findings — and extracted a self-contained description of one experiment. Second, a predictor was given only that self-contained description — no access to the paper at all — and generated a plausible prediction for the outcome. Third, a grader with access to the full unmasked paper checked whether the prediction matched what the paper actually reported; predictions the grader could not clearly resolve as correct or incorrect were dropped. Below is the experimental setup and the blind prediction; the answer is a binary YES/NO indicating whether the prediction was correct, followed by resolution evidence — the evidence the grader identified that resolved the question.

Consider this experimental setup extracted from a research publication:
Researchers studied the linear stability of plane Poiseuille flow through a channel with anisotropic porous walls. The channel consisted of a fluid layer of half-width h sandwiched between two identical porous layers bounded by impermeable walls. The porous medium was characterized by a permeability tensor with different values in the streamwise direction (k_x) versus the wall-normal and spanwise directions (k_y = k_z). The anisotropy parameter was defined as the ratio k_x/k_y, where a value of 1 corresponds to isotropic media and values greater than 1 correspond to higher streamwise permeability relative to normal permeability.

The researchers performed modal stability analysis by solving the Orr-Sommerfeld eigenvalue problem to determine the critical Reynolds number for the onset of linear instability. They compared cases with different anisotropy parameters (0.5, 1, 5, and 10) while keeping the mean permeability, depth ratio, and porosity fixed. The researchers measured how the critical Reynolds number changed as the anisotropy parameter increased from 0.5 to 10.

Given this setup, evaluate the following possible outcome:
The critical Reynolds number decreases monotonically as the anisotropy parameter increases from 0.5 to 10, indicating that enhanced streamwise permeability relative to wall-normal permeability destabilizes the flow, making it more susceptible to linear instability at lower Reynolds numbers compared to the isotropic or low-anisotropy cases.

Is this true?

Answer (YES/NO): NO